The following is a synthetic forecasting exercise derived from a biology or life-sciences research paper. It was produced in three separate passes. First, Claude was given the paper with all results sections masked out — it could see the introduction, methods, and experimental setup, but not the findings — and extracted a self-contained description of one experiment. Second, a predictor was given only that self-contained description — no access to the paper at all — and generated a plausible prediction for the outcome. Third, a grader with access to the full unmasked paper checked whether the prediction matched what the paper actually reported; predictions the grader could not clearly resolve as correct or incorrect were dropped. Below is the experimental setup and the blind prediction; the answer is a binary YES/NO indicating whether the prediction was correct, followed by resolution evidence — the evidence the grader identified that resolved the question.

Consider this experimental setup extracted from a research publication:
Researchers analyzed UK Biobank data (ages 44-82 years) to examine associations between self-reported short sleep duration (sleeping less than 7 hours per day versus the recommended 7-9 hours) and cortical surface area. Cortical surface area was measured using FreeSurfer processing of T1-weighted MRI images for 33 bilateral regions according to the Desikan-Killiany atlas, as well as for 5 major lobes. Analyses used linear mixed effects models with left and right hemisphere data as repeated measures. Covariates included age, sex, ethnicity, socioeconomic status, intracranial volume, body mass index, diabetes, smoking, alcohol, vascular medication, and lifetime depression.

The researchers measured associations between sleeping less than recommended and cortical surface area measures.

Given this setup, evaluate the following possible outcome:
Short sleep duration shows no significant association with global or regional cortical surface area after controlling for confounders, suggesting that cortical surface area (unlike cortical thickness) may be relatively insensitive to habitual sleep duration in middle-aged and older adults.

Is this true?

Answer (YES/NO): NO